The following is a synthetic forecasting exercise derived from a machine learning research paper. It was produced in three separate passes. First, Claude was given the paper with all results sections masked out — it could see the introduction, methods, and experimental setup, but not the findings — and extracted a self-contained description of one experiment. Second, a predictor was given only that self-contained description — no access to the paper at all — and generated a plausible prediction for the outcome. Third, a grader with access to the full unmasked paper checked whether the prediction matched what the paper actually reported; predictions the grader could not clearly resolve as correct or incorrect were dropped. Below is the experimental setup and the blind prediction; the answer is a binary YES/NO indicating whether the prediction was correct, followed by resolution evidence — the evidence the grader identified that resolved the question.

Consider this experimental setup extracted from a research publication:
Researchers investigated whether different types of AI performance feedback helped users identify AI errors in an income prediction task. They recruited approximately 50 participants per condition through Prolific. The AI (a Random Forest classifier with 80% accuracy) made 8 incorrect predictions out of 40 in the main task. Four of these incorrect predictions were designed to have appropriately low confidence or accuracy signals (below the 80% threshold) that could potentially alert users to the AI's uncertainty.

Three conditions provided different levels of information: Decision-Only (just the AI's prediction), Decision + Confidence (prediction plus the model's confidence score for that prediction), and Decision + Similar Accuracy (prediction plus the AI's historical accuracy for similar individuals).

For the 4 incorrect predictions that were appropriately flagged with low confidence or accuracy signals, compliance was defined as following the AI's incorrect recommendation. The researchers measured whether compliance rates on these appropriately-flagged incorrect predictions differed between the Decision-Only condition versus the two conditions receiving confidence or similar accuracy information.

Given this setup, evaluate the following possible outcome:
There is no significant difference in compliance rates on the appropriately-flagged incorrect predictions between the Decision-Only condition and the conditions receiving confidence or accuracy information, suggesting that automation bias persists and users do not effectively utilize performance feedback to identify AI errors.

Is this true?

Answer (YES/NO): NO